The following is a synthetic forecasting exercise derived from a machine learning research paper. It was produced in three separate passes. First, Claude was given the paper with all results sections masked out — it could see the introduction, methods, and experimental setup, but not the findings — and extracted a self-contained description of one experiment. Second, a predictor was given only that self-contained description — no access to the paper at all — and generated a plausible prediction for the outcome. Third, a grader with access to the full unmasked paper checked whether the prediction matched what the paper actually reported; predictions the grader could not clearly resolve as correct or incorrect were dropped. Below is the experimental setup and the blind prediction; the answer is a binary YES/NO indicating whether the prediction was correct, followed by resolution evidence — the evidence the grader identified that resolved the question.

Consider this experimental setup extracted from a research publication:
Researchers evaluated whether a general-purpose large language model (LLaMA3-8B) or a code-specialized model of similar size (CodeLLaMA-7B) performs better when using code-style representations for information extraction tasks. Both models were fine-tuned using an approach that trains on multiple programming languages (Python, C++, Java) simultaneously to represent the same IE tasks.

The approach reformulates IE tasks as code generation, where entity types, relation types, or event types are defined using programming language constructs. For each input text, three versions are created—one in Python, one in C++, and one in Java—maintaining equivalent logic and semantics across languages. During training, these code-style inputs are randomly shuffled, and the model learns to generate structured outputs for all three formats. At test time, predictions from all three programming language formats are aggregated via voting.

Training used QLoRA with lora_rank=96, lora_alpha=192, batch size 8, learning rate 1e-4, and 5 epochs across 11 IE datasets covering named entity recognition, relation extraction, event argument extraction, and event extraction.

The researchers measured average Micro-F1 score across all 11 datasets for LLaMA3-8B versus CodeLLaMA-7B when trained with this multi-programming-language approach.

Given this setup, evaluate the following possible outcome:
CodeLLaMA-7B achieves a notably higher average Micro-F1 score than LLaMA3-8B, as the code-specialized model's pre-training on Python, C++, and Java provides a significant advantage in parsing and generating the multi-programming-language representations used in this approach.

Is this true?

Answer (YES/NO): NO